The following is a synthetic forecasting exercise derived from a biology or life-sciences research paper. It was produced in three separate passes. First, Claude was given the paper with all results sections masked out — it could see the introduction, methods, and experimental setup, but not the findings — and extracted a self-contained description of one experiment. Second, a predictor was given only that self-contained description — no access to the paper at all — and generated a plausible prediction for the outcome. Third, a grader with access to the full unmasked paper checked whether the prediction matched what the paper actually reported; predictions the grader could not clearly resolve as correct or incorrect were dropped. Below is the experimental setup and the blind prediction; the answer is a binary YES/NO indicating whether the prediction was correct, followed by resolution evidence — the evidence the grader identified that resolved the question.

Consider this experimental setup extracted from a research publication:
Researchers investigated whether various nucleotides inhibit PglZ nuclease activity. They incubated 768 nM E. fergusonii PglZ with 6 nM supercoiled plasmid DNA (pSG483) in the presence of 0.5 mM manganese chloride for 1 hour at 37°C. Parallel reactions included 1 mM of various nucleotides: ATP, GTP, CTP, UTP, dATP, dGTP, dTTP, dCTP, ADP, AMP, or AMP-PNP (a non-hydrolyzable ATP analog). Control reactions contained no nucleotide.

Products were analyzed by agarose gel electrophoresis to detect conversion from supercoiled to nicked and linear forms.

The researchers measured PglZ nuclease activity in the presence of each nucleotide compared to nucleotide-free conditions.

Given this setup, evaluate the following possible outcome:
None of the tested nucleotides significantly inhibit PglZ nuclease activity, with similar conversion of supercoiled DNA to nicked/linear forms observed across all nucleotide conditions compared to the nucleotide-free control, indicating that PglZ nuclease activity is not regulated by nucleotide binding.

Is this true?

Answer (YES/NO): NO